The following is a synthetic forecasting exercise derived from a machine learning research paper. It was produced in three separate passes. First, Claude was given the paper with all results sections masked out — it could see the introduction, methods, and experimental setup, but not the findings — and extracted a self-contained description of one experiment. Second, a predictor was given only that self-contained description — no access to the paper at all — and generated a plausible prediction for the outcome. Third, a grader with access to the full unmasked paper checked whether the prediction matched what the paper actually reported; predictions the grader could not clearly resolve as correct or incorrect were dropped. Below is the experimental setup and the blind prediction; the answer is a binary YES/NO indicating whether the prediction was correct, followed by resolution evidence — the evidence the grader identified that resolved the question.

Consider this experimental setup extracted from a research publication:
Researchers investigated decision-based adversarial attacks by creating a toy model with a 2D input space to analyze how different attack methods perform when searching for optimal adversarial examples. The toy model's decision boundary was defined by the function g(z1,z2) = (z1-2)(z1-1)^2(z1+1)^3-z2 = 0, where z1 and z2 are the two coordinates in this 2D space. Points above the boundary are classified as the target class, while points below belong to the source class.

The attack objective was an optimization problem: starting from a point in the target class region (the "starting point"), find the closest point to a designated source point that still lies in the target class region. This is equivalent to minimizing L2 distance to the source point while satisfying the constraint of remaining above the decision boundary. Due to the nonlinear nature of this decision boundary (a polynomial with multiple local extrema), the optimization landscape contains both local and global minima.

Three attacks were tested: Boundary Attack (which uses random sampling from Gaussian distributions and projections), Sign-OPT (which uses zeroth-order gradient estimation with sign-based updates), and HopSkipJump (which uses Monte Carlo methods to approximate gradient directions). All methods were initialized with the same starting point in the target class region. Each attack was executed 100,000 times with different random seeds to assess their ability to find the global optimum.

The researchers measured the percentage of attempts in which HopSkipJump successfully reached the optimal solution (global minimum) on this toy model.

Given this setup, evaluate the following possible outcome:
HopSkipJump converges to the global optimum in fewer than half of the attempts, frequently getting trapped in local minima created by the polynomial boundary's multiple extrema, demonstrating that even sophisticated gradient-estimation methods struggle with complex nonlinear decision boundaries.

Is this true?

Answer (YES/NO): YES